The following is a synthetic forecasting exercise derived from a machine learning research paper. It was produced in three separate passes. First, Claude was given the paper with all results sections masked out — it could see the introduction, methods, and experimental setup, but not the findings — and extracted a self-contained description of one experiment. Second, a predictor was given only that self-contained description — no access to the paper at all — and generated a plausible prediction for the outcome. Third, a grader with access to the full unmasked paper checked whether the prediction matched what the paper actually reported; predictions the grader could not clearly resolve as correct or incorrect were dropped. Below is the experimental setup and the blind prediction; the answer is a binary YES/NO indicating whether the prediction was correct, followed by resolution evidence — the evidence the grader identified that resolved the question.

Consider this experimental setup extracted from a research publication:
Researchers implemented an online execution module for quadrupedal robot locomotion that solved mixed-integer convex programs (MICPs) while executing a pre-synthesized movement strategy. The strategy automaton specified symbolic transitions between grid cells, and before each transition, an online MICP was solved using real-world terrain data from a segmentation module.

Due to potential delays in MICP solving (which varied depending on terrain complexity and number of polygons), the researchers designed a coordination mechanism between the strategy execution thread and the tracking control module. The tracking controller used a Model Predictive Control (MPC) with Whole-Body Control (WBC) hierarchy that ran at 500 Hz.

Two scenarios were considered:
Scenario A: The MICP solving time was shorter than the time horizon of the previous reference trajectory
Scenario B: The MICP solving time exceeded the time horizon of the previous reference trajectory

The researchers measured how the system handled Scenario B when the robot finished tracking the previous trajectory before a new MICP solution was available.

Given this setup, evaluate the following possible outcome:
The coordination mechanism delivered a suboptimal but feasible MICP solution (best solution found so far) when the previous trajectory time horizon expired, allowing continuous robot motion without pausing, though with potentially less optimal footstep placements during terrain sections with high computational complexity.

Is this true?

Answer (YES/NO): NO